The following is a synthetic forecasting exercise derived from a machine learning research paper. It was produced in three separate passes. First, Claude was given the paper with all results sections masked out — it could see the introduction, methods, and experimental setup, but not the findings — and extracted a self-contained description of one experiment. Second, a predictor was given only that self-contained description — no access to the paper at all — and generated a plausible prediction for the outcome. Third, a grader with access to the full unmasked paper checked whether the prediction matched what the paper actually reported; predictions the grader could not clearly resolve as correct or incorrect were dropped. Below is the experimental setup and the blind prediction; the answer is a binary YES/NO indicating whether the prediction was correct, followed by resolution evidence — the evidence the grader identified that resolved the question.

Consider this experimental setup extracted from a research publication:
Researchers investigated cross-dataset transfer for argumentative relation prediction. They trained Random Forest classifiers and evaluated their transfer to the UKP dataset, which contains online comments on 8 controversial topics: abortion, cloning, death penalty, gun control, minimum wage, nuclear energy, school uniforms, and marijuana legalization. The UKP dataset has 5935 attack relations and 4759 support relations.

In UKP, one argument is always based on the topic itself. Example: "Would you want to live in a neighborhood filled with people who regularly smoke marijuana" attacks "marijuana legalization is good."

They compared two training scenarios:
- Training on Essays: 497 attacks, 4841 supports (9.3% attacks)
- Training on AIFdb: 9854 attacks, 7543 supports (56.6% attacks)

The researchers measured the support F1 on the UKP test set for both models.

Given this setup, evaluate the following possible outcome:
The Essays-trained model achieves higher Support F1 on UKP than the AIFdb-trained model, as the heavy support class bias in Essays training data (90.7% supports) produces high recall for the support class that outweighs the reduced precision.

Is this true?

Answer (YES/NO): YES